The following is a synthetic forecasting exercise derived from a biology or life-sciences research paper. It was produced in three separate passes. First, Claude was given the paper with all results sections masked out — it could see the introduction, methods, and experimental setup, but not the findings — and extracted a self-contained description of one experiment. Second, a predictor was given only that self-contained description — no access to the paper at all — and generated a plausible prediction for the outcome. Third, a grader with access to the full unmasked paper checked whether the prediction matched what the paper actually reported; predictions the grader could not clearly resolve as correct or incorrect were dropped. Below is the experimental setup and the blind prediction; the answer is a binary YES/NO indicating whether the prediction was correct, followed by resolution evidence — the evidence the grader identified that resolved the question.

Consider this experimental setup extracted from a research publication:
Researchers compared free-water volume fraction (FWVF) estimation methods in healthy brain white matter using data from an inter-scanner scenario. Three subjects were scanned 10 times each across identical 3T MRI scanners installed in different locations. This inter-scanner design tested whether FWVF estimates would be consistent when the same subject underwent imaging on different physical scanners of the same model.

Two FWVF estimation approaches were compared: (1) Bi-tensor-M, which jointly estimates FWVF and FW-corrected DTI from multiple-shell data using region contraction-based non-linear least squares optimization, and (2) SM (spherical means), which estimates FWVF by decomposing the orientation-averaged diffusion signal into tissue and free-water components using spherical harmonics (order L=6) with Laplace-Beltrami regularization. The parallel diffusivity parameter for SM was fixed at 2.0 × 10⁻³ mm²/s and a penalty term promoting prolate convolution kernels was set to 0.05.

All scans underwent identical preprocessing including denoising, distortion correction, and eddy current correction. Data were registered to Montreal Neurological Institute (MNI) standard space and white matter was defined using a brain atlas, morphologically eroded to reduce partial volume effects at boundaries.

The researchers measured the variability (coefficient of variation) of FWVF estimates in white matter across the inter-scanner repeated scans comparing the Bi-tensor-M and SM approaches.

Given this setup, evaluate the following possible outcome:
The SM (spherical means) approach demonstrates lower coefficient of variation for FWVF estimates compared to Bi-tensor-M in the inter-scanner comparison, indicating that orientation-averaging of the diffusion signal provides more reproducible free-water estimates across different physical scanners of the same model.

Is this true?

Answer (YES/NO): NO